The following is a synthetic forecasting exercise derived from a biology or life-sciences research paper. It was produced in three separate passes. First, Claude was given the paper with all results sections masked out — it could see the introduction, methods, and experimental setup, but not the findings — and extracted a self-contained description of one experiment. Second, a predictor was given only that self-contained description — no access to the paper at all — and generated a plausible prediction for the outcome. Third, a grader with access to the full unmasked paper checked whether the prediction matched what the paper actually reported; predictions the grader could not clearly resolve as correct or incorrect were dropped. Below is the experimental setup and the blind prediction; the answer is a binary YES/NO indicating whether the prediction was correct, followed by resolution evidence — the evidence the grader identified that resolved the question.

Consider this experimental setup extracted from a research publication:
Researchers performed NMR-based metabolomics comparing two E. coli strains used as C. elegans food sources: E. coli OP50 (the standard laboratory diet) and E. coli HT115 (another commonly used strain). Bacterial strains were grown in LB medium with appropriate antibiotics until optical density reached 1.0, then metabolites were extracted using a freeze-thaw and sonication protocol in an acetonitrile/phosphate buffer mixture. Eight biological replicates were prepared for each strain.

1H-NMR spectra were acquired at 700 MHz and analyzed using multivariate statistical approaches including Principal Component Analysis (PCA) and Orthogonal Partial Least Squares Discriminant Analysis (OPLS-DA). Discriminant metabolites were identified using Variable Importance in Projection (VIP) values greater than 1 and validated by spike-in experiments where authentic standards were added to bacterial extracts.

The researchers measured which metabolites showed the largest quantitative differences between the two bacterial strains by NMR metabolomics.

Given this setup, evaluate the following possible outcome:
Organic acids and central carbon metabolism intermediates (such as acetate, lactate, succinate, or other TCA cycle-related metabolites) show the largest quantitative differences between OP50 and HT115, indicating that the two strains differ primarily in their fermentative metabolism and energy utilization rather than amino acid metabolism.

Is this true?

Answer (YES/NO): NO